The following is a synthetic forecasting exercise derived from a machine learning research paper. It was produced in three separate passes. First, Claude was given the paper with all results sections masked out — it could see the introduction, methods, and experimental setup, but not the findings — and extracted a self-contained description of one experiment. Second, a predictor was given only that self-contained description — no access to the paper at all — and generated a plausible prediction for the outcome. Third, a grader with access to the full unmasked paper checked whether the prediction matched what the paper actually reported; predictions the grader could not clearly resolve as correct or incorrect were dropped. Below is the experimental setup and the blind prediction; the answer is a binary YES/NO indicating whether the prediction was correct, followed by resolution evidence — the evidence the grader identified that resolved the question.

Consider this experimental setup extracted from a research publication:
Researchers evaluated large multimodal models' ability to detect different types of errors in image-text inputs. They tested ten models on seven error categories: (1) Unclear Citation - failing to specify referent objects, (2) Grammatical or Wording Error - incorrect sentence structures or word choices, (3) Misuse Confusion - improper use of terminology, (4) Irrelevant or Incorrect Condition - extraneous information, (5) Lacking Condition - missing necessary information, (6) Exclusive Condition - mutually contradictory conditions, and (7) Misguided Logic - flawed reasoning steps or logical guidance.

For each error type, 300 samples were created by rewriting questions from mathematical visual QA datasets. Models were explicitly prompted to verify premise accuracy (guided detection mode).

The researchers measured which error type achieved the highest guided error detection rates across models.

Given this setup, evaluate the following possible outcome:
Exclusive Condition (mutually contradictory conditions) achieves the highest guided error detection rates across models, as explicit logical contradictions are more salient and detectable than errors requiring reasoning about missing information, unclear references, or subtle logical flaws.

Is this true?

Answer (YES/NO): NO